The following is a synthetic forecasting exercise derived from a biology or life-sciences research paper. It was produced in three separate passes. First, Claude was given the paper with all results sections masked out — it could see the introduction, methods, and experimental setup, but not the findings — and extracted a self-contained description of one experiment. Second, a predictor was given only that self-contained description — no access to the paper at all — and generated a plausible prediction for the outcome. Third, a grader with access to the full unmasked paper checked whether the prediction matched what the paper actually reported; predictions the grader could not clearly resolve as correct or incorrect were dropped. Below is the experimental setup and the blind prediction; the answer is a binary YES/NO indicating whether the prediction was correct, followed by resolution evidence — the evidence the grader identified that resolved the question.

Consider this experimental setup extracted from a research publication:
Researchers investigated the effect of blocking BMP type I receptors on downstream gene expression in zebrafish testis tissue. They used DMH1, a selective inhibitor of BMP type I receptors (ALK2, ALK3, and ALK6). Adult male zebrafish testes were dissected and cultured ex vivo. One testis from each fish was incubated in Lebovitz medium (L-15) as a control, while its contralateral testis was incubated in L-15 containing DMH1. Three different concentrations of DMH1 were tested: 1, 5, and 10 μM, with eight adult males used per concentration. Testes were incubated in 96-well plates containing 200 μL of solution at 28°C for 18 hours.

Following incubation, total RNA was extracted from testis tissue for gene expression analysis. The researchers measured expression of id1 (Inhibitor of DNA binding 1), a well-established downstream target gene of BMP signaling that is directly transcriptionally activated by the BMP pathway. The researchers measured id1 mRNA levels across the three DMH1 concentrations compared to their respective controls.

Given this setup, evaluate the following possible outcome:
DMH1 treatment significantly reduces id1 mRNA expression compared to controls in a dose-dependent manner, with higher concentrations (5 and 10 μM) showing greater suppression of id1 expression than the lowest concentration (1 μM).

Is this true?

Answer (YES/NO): NO